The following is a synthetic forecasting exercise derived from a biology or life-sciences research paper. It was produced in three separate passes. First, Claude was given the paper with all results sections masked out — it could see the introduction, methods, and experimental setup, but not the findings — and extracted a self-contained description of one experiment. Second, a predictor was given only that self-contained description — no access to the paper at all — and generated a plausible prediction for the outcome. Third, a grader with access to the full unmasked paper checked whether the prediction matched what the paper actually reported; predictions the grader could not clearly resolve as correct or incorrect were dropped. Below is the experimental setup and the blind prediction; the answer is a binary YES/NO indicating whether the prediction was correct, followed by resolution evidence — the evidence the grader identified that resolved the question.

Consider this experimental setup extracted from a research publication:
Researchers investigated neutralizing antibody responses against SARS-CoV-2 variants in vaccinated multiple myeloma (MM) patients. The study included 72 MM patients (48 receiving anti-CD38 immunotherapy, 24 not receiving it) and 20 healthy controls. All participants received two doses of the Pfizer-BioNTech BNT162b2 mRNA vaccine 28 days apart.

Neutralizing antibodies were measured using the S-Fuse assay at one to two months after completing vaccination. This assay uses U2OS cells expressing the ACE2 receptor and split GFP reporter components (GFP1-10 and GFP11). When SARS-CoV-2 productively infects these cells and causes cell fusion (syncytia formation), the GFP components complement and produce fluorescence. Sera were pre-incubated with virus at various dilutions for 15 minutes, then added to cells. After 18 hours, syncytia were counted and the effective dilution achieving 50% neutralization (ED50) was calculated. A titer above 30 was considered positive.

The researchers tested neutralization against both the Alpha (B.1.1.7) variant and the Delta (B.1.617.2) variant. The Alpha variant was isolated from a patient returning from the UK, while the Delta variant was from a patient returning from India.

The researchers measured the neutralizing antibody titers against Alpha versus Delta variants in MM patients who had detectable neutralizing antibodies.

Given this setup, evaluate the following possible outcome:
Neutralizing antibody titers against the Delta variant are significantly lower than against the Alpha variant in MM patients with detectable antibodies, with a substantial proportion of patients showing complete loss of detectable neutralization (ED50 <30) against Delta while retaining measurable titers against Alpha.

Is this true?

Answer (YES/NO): NO